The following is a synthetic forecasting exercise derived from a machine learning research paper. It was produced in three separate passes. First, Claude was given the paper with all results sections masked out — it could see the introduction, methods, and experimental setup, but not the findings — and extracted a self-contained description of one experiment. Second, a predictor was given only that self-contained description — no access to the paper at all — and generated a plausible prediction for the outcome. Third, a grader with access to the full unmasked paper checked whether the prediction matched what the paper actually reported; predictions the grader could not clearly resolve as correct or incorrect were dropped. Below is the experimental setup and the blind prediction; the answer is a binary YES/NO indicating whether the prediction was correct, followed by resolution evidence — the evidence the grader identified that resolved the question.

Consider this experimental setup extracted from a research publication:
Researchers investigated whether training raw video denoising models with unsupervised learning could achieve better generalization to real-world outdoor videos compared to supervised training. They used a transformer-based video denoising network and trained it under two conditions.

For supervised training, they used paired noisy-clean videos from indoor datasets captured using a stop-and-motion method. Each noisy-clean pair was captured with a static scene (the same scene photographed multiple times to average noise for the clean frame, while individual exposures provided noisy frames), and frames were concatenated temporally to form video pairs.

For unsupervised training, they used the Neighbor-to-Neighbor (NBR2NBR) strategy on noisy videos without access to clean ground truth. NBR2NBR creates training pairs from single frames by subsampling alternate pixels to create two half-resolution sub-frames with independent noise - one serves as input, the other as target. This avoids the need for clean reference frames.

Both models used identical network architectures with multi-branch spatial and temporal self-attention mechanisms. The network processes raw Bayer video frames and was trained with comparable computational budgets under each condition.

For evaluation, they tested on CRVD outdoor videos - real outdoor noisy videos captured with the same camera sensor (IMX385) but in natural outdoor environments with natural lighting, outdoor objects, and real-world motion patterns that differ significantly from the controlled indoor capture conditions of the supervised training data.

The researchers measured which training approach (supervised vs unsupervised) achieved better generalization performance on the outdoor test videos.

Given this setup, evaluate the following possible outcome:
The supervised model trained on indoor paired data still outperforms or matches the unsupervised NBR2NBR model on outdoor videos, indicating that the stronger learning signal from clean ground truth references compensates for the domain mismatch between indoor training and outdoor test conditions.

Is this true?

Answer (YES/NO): NO